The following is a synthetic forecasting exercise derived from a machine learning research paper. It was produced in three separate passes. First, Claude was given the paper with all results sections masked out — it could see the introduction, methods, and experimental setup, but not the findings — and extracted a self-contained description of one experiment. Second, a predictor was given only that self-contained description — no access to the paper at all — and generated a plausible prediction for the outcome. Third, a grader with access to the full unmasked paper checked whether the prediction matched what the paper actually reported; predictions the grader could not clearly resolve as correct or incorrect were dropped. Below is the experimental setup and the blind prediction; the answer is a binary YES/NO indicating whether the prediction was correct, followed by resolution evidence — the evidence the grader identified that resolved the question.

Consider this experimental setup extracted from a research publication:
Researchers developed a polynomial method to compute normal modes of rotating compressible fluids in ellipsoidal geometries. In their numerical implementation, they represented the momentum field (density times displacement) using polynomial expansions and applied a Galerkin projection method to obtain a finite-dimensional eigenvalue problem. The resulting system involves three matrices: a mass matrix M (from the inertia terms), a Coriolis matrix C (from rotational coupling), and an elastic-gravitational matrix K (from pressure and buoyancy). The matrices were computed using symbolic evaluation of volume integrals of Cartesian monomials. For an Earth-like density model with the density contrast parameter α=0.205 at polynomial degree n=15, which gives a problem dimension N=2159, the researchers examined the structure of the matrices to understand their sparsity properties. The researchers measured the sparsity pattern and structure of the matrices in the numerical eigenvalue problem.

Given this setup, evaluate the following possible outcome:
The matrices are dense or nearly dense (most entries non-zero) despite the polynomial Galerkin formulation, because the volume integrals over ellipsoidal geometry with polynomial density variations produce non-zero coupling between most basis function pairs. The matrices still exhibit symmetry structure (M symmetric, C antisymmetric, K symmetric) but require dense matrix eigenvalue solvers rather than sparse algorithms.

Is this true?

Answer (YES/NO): NO